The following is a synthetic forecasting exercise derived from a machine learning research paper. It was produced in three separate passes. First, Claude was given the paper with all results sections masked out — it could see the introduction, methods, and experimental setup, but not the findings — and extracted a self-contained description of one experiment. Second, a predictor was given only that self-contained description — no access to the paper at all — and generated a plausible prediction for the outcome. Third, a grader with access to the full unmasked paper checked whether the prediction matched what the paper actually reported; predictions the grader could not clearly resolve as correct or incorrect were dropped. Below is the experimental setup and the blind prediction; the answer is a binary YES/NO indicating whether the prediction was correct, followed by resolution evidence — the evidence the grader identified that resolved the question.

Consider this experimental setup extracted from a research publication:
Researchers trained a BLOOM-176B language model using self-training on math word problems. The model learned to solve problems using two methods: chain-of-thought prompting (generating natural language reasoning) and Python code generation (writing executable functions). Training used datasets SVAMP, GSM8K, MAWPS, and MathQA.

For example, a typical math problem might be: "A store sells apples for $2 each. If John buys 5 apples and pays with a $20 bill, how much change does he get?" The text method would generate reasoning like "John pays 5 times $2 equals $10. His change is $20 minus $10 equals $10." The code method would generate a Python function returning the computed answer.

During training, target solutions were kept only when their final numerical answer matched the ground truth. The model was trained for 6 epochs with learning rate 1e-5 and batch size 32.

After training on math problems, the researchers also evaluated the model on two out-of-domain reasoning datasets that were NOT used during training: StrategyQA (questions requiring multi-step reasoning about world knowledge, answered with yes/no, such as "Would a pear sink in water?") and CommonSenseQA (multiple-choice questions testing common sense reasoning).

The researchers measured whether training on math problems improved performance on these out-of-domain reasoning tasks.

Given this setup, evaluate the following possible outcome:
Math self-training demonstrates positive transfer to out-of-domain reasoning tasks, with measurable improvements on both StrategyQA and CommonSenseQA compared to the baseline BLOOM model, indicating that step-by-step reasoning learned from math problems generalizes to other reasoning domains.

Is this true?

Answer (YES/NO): YES